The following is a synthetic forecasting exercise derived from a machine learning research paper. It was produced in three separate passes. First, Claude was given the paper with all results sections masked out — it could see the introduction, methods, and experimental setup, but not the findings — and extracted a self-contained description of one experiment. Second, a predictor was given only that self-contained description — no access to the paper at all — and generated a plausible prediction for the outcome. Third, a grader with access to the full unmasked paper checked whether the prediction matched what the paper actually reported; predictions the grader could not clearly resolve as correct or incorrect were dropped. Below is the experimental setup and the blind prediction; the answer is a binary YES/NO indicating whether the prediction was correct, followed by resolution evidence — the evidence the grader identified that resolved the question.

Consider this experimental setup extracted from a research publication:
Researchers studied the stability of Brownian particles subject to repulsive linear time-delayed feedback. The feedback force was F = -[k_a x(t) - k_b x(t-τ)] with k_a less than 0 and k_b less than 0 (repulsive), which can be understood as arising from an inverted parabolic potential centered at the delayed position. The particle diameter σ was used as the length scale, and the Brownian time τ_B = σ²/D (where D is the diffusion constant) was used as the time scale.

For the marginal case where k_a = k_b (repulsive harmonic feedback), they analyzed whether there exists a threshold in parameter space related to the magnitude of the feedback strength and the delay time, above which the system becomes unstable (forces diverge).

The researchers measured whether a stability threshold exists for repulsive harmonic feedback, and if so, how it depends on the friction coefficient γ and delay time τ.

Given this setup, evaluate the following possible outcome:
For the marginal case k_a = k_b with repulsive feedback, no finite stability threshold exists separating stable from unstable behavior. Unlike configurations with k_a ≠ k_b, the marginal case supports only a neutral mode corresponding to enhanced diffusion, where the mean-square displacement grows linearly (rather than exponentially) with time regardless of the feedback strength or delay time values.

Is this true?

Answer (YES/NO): NO